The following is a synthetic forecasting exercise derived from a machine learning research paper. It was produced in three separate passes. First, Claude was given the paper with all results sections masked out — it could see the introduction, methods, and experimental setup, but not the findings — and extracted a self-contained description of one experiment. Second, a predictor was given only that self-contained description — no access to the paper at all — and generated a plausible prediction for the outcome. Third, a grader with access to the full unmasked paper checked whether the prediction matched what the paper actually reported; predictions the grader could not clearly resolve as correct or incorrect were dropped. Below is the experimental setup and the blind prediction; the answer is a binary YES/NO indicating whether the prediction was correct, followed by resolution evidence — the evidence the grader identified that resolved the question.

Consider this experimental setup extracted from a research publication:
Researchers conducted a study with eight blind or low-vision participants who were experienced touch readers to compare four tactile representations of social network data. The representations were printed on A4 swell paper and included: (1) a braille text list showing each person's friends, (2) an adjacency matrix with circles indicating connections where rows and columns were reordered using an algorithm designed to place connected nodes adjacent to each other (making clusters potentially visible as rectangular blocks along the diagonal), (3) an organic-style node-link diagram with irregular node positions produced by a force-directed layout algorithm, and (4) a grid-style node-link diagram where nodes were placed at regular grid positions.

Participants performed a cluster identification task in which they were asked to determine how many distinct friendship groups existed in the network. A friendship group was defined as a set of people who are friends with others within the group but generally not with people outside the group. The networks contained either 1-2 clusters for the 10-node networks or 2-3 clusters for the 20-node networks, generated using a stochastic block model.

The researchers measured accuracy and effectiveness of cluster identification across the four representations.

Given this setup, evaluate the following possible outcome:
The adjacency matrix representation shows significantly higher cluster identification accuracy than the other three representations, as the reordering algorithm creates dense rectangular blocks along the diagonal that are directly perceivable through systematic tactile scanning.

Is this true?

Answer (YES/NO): NO